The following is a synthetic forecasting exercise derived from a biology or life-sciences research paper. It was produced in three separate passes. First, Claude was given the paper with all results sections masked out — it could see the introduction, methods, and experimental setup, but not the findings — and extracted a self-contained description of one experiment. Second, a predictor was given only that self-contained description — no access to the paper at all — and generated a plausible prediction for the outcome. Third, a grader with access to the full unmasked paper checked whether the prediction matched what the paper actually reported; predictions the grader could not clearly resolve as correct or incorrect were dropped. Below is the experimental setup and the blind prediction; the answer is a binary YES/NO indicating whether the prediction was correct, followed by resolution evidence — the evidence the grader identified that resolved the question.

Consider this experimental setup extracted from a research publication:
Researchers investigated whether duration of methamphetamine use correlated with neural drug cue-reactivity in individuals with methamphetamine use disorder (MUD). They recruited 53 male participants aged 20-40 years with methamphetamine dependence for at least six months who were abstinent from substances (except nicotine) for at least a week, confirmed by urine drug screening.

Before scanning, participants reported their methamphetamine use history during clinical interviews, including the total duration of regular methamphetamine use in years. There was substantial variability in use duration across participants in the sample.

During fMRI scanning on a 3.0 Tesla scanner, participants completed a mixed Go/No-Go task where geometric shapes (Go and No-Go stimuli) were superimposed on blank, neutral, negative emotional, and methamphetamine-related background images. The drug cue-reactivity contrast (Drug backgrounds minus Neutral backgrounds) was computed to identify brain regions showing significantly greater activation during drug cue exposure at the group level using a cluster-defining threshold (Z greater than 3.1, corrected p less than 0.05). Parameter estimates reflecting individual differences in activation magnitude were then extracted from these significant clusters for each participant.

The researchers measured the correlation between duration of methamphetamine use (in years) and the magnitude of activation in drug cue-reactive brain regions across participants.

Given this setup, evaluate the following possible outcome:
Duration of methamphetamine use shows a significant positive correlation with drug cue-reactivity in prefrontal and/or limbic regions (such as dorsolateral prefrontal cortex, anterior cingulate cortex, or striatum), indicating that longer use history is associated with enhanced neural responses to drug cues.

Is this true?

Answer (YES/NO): NO